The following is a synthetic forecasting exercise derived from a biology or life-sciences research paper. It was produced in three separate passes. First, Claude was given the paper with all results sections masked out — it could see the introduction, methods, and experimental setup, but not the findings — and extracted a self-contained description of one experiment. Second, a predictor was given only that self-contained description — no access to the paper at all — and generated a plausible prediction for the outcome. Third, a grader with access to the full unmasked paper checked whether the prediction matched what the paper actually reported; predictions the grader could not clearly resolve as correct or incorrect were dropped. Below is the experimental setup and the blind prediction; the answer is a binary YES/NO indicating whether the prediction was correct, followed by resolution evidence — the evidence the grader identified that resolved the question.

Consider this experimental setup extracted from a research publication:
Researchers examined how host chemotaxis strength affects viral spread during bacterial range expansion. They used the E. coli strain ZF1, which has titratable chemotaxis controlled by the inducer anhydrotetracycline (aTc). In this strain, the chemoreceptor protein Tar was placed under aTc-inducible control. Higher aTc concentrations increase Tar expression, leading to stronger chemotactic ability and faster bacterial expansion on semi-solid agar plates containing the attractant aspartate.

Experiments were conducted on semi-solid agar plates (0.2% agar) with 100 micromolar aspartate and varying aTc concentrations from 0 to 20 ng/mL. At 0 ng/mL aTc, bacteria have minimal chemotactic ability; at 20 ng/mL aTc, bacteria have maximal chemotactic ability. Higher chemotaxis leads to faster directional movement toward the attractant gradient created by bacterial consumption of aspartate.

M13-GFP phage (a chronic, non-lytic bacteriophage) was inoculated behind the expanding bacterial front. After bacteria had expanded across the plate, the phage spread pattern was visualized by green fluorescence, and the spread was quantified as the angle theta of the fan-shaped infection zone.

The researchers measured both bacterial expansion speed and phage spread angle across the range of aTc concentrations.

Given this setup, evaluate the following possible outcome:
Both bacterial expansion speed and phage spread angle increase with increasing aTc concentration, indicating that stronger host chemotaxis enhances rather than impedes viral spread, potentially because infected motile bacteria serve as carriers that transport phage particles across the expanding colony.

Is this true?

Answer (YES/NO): NO